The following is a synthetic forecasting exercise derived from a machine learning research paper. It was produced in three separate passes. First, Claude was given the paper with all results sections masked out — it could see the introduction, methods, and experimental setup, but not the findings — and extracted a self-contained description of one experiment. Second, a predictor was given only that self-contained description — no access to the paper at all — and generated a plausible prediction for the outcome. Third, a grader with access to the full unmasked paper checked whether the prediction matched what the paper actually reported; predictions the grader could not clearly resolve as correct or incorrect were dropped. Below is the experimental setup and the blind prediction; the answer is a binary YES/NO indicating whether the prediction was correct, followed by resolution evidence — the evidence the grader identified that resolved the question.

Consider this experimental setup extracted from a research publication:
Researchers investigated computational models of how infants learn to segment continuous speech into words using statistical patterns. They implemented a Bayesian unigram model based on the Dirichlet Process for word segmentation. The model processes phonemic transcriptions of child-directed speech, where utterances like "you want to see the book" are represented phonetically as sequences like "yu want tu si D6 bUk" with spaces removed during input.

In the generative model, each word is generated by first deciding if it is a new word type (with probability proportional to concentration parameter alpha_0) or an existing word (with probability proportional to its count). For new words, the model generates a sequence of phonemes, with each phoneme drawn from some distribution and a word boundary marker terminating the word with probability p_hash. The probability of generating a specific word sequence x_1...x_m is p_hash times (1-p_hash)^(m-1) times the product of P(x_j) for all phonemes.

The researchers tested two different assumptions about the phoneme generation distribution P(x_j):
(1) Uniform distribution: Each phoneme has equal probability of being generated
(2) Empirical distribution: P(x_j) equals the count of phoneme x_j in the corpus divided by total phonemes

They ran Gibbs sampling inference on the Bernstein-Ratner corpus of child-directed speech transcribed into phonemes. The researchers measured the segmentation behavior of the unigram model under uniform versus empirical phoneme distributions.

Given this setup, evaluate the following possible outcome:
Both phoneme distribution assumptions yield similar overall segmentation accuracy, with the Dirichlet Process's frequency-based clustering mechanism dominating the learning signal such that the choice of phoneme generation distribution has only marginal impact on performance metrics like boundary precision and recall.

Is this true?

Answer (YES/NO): NO